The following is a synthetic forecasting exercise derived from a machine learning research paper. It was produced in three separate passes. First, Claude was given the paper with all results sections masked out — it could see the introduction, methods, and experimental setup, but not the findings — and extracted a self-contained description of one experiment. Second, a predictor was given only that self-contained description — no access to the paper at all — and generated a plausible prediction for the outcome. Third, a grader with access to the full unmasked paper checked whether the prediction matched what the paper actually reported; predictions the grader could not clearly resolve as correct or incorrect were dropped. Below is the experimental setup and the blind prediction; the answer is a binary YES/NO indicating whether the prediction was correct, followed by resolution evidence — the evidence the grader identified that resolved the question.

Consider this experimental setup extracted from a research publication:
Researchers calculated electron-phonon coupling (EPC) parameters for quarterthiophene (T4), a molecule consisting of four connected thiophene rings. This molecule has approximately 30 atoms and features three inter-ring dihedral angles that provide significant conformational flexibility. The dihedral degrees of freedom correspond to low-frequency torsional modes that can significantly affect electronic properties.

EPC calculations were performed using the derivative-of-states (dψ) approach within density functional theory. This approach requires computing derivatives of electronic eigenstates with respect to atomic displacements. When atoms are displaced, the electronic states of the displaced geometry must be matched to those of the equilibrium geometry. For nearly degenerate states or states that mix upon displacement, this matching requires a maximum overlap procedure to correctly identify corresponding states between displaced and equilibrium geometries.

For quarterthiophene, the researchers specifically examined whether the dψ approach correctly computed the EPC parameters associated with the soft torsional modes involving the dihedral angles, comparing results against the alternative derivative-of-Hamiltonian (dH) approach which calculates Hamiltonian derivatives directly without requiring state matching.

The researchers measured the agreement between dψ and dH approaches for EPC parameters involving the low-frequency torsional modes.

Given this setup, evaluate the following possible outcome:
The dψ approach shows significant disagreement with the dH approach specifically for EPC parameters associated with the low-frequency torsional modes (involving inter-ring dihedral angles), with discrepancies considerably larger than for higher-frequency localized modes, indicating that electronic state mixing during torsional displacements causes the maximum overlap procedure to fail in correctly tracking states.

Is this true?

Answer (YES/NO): YES